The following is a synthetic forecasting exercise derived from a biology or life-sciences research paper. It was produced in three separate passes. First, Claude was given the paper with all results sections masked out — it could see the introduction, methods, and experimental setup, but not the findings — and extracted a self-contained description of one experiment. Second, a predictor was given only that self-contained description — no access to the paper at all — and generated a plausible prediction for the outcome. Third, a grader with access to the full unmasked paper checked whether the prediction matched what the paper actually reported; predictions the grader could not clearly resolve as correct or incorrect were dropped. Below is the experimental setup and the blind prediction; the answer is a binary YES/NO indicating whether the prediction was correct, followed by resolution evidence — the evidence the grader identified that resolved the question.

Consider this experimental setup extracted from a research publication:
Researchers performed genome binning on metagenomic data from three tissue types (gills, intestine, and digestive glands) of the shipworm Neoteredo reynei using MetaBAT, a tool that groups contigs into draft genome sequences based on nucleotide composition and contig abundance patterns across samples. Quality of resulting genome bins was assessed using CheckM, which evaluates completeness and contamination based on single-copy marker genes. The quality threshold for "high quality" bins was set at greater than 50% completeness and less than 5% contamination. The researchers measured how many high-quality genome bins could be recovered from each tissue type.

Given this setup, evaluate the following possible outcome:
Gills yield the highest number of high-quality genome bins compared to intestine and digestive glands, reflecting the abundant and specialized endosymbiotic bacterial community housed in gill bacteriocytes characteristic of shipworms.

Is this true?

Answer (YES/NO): YES